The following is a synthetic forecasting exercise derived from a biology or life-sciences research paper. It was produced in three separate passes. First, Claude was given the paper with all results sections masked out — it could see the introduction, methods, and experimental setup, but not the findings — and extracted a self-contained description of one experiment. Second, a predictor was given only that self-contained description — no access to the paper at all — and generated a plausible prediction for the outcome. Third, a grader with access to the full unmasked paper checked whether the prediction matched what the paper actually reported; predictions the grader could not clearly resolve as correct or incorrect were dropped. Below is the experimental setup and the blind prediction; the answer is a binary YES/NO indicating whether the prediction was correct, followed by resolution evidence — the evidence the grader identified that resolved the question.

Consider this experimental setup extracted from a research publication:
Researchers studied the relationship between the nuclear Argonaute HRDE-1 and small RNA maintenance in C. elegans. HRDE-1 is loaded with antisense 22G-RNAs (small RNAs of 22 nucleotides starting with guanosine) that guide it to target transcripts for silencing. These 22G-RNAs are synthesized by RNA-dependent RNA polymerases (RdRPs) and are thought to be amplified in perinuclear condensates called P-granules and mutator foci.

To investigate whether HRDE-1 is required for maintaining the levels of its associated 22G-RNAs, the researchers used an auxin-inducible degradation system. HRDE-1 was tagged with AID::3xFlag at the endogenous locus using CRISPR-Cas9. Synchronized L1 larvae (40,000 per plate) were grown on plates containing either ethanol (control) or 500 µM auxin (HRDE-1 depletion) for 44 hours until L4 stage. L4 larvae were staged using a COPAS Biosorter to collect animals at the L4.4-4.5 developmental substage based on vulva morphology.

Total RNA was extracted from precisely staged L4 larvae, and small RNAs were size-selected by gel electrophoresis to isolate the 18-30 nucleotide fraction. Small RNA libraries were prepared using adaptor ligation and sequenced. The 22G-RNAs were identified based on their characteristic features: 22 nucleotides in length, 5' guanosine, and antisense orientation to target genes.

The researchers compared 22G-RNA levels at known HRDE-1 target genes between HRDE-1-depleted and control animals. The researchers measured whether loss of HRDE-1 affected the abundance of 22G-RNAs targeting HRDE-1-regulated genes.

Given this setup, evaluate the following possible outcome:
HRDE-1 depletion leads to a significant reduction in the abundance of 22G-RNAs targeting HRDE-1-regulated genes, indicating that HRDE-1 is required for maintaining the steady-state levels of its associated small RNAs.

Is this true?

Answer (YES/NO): NO